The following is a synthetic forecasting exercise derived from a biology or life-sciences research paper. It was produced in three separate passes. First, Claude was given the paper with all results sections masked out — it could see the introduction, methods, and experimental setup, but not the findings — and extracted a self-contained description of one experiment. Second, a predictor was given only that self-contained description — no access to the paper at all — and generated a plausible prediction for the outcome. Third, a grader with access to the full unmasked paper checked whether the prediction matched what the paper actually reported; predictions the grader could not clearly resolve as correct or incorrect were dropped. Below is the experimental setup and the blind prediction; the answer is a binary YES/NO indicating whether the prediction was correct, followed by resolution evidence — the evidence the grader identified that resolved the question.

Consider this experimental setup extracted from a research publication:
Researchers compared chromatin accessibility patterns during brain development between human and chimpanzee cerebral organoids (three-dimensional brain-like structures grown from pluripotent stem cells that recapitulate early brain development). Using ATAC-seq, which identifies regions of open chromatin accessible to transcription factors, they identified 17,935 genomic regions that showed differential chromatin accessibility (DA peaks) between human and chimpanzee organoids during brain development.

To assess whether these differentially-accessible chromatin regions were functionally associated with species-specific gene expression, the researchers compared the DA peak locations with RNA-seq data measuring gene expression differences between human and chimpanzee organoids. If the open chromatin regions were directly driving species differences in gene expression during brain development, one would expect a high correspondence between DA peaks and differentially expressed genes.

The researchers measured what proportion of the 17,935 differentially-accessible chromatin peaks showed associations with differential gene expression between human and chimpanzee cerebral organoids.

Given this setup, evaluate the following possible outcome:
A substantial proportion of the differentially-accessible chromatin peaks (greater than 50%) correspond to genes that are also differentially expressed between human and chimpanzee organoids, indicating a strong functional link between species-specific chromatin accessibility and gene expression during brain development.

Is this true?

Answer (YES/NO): NO